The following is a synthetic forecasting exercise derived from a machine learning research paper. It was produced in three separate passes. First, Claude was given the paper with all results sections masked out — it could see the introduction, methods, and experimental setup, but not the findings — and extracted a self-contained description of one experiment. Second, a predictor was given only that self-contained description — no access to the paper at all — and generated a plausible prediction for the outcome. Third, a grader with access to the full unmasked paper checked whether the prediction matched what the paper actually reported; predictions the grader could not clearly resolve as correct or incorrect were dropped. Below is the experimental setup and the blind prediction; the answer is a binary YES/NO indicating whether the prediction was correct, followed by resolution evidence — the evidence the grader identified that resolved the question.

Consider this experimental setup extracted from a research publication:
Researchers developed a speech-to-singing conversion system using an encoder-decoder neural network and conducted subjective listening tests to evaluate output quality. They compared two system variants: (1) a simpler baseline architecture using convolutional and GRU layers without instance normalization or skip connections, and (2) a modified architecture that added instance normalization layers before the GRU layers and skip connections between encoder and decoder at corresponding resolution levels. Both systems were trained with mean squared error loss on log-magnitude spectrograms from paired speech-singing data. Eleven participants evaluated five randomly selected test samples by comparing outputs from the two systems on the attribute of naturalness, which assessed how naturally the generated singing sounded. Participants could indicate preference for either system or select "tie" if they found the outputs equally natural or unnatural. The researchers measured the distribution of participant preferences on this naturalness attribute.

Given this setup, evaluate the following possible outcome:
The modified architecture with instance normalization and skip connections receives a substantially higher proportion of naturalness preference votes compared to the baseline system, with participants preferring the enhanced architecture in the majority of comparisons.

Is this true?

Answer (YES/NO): YES